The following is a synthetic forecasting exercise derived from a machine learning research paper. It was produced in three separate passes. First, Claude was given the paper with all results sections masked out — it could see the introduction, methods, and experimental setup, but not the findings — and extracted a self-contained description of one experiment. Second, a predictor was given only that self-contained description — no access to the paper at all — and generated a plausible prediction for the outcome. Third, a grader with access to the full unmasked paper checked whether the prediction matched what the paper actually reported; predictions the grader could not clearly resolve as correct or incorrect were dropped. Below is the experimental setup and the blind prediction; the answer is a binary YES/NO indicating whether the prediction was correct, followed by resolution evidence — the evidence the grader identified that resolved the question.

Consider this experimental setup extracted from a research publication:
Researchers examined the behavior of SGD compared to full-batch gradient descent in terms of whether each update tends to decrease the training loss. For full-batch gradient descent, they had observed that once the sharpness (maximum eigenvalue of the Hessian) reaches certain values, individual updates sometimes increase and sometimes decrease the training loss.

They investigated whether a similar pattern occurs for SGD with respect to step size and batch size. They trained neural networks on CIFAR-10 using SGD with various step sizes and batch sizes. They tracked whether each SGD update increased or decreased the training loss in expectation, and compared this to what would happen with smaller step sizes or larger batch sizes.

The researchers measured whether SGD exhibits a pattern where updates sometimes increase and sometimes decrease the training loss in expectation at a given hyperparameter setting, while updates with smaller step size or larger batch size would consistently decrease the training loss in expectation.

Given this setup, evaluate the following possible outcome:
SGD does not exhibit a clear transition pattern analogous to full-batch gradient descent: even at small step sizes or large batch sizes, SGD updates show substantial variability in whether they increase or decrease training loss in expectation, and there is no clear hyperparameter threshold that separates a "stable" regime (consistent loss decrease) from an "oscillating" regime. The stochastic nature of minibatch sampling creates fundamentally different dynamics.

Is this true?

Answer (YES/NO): NO